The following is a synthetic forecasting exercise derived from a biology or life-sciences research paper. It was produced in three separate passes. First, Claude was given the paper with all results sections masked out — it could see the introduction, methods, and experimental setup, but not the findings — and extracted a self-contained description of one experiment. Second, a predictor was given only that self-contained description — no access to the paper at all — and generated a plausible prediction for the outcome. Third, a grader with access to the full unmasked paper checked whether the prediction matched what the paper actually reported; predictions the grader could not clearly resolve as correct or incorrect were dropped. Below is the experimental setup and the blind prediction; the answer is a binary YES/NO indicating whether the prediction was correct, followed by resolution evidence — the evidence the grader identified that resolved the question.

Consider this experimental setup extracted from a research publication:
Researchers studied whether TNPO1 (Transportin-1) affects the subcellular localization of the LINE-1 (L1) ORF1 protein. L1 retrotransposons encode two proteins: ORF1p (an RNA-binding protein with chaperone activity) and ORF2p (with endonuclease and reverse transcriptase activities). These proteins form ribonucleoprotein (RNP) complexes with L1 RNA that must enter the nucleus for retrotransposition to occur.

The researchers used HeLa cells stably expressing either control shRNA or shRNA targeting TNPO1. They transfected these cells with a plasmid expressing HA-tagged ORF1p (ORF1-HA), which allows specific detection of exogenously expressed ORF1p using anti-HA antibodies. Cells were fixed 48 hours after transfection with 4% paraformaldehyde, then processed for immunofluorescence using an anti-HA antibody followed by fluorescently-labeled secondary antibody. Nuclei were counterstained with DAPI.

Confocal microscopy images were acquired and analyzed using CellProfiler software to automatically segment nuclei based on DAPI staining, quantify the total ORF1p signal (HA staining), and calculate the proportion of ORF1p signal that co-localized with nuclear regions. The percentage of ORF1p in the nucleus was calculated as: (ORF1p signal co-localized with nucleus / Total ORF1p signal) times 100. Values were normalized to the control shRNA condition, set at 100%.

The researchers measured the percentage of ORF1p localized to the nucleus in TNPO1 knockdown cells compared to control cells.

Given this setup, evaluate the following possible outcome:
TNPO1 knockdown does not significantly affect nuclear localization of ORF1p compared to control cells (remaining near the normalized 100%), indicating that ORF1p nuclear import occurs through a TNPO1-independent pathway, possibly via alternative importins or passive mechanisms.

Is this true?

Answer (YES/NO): NO